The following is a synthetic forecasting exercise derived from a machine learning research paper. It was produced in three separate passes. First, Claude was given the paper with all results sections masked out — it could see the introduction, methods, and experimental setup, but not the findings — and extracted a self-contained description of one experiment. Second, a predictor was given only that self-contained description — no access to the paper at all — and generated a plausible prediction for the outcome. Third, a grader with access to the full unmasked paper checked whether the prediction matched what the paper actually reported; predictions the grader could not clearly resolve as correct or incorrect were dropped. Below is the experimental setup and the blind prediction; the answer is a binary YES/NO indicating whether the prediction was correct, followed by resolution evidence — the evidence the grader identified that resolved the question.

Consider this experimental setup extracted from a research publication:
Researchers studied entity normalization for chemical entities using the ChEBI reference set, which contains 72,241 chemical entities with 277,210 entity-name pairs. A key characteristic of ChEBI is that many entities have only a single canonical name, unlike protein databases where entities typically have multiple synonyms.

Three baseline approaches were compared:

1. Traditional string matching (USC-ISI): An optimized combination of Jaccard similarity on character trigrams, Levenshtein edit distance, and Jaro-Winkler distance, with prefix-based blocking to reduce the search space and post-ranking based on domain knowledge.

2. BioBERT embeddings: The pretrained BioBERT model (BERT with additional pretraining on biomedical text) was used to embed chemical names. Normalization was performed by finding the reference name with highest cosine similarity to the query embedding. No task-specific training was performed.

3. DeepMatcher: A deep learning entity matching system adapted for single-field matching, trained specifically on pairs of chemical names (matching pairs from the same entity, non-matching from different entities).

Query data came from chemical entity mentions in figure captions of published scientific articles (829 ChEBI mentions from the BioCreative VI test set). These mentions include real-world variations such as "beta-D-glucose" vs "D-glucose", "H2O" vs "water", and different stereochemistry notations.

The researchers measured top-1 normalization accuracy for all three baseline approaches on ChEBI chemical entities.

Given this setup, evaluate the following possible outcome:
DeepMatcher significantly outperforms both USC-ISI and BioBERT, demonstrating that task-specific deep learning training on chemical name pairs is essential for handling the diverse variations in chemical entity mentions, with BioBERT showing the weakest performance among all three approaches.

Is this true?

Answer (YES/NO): NO